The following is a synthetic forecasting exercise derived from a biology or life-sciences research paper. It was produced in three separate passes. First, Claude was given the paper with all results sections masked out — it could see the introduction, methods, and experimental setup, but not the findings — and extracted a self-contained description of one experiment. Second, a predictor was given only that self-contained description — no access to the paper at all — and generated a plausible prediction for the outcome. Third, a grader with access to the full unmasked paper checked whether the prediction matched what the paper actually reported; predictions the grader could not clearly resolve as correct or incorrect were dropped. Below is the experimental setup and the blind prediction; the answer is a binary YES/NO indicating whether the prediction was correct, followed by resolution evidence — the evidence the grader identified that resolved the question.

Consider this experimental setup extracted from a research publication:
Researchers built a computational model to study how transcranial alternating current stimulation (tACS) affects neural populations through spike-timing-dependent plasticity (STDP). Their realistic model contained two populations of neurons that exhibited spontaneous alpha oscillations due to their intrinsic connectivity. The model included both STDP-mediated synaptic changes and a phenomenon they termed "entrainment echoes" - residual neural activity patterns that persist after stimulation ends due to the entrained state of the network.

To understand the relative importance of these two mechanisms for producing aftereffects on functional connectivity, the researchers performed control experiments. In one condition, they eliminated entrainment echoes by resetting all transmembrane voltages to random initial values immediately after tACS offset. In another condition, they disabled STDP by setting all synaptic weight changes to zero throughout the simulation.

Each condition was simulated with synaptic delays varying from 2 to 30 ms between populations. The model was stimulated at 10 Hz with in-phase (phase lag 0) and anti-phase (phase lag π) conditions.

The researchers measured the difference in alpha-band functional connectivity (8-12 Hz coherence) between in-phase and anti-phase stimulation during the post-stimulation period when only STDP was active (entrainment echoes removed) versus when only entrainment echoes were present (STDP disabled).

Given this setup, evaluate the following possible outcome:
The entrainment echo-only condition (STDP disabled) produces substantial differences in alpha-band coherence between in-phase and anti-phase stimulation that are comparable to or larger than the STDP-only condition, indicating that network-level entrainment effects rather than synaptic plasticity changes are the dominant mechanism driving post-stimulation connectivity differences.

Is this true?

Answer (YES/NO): NO